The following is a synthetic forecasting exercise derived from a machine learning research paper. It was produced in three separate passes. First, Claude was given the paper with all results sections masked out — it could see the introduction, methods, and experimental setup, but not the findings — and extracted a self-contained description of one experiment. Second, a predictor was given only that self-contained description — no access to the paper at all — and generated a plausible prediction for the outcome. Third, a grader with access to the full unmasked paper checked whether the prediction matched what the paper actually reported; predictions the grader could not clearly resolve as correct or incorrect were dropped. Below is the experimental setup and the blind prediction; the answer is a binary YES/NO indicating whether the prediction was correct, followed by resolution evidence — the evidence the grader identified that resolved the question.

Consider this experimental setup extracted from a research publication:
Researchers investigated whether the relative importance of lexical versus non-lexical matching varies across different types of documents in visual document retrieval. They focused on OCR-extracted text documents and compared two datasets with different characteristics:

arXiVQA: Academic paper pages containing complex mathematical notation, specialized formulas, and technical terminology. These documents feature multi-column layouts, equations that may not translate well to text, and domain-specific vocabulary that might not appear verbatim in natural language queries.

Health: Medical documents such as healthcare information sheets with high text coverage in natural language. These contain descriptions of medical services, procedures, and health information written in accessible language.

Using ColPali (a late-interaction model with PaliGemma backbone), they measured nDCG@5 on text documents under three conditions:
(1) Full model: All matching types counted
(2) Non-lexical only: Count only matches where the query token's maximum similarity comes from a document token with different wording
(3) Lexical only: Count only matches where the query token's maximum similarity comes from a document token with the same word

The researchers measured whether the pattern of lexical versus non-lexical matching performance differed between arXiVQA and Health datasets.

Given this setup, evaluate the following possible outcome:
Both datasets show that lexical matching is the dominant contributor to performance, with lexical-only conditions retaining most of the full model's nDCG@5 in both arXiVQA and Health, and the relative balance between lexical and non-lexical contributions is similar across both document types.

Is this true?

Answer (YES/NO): NO